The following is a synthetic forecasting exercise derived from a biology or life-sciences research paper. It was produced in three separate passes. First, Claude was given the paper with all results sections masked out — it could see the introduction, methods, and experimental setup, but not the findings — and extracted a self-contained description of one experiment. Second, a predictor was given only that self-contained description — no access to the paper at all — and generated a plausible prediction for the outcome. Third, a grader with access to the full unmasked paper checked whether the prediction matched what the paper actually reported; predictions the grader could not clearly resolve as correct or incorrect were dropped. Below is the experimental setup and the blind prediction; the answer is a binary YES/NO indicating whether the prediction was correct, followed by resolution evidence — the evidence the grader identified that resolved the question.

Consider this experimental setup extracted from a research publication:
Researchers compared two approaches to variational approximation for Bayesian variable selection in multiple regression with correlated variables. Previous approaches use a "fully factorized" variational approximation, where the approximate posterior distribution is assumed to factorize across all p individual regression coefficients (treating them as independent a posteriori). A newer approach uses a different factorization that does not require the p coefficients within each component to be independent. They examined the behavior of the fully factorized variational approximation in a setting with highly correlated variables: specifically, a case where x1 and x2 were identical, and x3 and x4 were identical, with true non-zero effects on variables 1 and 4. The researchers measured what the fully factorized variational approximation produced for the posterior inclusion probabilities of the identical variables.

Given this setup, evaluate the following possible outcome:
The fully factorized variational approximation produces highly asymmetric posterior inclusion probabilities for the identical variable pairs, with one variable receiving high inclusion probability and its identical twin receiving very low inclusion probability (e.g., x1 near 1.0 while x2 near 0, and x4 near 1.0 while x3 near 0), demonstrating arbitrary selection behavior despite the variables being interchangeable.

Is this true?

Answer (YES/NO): YES